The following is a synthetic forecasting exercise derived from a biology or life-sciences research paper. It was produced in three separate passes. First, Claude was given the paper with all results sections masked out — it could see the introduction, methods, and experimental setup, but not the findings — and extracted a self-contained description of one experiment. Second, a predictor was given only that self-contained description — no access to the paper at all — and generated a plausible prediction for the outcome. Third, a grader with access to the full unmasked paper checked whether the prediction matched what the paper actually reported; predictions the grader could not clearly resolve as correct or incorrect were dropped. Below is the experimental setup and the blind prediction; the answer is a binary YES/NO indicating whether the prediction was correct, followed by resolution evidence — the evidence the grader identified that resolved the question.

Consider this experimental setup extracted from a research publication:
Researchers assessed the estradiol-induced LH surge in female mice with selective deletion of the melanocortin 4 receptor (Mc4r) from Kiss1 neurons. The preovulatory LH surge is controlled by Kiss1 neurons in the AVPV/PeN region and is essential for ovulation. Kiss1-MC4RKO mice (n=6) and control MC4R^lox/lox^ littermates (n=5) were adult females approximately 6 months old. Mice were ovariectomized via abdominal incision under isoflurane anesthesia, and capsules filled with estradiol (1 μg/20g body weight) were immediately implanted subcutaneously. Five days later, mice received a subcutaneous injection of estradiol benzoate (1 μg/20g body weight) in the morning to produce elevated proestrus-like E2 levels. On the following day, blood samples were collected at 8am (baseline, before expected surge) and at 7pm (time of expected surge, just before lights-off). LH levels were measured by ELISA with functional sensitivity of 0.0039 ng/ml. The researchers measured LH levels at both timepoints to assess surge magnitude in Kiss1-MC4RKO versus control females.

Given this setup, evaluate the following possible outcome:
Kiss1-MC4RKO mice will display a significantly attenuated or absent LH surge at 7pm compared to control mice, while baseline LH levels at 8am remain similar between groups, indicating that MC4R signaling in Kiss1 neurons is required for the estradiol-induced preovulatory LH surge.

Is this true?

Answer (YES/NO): YES